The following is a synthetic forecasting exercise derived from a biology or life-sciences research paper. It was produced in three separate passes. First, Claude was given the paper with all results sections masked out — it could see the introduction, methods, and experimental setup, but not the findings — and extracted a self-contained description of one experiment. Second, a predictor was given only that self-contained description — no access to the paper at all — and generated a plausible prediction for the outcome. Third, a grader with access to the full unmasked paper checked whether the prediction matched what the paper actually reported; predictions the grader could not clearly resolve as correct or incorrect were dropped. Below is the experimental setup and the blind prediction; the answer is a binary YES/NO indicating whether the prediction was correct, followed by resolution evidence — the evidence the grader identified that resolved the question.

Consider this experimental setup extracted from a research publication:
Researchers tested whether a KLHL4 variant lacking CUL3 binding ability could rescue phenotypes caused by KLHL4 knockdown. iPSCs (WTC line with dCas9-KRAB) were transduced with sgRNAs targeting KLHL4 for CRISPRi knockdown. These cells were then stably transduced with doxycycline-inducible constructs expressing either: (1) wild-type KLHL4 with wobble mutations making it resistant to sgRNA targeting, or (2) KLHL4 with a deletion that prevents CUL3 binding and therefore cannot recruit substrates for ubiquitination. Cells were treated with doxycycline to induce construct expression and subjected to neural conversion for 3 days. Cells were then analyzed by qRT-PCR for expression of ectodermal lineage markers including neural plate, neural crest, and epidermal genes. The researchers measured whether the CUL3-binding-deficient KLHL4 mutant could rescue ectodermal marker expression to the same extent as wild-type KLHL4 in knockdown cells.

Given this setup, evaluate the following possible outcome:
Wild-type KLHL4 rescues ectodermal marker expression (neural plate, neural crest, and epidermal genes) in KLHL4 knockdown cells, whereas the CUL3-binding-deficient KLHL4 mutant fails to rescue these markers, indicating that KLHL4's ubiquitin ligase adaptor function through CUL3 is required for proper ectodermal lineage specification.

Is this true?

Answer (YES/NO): YES